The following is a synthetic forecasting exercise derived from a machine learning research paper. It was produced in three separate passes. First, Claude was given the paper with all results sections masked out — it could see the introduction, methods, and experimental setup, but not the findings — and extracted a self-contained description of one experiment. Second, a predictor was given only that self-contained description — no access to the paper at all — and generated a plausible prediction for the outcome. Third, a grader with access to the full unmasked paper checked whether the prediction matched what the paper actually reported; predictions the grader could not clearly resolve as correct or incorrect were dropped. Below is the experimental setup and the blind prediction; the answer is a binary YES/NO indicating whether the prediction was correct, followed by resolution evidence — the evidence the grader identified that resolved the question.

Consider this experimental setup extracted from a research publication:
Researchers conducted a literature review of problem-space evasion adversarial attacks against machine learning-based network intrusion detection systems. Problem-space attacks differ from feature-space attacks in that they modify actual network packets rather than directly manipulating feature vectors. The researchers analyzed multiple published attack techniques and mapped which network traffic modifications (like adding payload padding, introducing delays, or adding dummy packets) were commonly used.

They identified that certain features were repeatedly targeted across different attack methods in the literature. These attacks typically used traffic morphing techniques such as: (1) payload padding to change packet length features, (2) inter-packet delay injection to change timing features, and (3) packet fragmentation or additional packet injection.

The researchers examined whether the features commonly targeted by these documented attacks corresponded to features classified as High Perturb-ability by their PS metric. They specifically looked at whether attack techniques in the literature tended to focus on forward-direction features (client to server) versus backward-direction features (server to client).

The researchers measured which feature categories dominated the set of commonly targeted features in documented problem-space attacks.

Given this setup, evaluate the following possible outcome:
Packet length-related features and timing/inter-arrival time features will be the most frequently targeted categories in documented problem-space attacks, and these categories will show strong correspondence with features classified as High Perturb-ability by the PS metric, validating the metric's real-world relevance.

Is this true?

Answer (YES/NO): YES